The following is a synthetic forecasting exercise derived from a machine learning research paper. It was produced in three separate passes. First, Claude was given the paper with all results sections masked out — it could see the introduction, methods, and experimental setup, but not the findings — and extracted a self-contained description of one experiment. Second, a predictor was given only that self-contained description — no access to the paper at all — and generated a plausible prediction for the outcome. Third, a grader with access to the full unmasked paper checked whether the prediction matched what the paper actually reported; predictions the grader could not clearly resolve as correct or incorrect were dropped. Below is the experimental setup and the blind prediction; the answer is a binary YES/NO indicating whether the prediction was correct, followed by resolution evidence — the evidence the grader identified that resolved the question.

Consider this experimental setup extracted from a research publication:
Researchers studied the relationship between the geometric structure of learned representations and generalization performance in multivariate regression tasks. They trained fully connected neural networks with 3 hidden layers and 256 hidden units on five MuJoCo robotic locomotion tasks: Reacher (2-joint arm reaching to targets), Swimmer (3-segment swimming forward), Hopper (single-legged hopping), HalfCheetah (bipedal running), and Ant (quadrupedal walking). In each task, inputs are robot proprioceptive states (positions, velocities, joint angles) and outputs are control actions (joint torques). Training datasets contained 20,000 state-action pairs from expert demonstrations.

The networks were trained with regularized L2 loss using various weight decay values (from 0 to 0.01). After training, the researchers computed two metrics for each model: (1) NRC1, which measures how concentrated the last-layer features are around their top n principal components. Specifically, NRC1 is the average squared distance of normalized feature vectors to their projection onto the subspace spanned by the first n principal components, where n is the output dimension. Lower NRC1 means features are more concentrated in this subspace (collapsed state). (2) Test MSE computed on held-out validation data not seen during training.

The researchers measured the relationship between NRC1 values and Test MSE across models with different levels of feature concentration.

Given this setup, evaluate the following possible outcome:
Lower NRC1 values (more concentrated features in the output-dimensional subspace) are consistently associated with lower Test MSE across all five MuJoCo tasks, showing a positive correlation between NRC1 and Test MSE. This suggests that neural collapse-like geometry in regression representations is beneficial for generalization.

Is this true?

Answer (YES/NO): NO